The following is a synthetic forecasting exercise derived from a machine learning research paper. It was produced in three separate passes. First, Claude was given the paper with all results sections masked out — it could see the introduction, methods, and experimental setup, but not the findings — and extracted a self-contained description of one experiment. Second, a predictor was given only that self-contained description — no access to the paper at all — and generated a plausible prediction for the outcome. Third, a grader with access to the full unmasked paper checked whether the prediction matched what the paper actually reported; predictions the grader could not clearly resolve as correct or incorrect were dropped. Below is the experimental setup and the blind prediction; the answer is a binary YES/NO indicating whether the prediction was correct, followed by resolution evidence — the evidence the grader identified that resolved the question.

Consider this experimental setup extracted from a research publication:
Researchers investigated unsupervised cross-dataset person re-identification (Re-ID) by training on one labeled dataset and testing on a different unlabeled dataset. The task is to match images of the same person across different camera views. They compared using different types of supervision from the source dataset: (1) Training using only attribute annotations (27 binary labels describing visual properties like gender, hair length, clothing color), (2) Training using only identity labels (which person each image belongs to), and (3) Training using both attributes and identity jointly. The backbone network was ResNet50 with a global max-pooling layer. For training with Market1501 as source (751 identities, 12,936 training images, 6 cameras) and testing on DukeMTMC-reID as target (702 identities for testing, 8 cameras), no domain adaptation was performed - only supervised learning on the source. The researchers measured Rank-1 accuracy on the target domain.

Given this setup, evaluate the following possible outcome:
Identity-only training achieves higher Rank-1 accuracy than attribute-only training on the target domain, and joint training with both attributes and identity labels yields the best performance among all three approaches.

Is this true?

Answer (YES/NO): YES